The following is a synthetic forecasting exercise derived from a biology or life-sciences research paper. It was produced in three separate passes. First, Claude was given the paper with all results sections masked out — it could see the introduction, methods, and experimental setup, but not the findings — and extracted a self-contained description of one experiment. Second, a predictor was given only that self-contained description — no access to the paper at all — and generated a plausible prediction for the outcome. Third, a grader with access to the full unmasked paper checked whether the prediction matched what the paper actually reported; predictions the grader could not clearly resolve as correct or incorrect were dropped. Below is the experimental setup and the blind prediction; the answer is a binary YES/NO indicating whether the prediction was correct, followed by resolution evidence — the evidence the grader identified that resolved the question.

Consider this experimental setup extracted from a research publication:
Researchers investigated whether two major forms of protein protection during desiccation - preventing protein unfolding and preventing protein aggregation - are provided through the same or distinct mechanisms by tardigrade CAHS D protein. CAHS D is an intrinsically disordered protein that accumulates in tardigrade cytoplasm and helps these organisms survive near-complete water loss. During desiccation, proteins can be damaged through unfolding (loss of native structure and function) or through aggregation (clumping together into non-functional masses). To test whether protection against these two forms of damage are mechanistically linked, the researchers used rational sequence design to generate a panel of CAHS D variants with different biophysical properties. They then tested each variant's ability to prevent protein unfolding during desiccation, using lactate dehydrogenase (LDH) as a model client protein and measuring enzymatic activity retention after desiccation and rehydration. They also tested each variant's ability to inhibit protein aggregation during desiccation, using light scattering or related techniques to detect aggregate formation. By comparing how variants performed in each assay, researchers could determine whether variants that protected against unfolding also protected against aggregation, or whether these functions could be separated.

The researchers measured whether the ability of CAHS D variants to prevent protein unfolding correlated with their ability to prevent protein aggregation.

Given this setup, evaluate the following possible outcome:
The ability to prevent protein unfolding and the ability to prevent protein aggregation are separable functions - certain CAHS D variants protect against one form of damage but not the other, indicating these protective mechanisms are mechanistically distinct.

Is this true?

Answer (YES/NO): YES